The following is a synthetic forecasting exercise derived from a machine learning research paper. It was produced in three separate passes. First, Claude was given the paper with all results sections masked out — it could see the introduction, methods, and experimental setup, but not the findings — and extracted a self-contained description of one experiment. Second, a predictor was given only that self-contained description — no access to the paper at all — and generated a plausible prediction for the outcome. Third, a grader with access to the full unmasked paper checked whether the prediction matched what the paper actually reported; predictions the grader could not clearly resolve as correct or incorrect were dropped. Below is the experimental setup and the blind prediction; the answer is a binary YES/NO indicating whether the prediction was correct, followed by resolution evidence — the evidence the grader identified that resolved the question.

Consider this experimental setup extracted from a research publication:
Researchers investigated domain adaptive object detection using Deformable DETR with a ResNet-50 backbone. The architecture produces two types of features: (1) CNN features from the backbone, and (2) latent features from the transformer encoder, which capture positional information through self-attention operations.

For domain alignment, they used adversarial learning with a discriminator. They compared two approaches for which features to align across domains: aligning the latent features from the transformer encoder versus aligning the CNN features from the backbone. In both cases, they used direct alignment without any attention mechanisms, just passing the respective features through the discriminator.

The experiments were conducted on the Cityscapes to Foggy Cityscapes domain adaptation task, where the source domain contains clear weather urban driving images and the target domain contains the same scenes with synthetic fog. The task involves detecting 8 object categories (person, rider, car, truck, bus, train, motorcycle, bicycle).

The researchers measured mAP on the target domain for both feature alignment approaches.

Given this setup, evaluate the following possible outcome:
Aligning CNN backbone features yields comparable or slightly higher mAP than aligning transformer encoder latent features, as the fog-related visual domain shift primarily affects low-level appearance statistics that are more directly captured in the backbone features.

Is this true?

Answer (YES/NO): NO